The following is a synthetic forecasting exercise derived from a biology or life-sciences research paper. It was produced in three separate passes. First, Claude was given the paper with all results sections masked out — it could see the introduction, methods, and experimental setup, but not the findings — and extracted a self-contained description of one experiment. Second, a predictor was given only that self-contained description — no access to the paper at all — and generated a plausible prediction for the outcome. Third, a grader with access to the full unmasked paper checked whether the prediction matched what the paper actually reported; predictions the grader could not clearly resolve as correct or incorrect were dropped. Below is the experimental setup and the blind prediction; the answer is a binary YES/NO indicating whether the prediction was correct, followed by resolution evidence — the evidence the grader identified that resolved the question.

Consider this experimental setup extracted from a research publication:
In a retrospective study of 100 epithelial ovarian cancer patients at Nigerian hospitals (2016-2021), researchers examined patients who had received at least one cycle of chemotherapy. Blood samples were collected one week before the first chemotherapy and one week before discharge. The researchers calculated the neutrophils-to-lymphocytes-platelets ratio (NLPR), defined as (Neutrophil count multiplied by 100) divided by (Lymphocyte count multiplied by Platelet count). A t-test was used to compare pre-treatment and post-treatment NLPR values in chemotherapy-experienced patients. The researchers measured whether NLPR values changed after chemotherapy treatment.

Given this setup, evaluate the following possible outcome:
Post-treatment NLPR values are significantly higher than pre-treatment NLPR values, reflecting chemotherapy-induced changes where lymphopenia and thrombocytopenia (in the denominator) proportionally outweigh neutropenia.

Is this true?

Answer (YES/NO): YES